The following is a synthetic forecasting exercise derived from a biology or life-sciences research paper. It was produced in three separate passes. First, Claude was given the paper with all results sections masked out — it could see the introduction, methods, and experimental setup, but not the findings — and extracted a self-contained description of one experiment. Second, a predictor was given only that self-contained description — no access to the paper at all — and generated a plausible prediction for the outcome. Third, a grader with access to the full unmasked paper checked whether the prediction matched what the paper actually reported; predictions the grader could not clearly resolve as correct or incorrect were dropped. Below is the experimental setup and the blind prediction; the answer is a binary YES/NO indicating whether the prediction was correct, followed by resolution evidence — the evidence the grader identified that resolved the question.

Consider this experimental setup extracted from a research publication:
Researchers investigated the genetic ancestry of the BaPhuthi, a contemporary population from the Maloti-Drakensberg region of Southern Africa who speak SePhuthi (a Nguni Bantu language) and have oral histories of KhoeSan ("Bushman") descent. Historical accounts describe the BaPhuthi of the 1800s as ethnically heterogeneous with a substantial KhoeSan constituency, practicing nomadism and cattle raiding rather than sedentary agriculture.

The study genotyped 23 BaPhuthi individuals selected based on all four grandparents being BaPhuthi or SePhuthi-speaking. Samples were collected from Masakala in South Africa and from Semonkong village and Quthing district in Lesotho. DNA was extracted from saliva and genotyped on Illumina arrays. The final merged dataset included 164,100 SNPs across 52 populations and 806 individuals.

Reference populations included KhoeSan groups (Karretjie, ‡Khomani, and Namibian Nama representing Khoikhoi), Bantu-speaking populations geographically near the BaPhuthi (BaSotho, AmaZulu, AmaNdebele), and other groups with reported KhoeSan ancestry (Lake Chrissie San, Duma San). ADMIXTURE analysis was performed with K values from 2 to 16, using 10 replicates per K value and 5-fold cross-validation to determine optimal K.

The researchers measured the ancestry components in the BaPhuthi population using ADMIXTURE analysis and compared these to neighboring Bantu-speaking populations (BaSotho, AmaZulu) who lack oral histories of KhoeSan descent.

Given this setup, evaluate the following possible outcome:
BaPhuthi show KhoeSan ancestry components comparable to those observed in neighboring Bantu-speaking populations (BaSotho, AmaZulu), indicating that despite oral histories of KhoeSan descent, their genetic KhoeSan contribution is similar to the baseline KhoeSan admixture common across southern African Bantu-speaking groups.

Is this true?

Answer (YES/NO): YES